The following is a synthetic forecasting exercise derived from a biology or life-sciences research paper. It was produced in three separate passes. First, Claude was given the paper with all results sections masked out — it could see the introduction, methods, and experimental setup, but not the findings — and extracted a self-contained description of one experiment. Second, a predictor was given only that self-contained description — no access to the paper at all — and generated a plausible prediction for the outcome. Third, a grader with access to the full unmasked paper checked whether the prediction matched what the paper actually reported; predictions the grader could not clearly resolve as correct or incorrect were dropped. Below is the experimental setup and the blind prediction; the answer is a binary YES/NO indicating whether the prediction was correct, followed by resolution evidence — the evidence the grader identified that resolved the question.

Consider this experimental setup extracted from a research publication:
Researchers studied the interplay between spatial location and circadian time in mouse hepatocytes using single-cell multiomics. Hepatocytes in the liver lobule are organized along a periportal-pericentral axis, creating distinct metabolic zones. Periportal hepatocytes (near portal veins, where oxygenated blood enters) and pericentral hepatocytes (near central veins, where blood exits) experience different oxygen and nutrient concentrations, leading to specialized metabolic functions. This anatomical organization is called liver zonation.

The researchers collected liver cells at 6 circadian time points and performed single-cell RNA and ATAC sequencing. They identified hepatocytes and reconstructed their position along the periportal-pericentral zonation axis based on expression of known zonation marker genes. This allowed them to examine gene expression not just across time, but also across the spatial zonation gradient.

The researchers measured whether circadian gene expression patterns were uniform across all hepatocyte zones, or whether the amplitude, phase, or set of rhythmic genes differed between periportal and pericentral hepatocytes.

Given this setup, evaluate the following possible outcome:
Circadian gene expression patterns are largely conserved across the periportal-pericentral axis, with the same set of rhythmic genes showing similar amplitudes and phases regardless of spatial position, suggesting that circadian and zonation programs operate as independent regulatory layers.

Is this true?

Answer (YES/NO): NO